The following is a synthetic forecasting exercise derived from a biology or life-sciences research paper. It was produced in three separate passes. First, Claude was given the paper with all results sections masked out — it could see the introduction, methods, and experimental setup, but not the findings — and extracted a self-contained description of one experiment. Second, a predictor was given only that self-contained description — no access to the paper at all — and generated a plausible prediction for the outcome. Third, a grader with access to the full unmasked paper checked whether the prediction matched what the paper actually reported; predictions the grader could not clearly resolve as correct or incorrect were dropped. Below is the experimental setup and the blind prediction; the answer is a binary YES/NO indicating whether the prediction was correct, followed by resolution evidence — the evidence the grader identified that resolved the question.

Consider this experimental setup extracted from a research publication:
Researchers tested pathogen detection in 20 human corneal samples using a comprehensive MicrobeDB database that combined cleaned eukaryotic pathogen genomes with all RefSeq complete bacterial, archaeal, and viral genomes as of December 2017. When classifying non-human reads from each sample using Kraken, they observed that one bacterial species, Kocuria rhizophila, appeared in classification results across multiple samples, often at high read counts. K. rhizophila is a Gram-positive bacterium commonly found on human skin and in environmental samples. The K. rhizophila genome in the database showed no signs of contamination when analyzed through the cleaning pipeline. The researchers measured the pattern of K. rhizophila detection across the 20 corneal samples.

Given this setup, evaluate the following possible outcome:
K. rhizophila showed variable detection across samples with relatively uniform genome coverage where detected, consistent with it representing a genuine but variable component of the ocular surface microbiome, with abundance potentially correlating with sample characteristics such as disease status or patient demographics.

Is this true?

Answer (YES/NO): NO